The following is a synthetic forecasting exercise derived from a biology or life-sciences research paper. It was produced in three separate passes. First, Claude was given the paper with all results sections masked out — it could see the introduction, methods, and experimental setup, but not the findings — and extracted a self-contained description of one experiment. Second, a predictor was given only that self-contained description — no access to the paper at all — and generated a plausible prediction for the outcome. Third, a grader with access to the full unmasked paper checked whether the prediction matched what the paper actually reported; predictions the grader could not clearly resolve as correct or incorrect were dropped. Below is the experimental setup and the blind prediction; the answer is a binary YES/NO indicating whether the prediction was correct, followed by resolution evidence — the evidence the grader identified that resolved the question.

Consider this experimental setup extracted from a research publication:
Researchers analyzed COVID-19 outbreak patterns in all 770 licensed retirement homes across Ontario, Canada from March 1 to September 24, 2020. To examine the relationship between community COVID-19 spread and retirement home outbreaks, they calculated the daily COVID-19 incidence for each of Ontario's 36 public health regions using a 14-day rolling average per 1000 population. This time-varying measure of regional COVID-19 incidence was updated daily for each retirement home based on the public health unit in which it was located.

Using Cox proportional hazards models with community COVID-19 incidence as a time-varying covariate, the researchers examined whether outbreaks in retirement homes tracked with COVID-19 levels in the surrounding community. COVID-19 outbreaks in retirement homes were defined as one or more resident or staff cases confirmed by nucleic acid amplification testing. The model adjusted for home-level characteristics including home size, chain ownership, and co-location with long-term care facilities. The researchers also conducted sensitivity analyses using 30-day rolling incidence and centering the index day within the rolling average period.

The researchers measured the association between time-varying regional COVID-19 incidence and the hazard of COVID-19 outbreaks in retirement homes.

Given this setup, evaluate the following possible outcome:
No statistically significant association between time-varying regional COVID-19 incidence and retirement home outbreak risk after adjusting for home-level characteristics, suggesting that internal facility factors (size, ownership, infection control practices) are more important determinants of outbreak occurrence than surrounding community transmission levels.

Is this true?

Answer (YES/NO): NO